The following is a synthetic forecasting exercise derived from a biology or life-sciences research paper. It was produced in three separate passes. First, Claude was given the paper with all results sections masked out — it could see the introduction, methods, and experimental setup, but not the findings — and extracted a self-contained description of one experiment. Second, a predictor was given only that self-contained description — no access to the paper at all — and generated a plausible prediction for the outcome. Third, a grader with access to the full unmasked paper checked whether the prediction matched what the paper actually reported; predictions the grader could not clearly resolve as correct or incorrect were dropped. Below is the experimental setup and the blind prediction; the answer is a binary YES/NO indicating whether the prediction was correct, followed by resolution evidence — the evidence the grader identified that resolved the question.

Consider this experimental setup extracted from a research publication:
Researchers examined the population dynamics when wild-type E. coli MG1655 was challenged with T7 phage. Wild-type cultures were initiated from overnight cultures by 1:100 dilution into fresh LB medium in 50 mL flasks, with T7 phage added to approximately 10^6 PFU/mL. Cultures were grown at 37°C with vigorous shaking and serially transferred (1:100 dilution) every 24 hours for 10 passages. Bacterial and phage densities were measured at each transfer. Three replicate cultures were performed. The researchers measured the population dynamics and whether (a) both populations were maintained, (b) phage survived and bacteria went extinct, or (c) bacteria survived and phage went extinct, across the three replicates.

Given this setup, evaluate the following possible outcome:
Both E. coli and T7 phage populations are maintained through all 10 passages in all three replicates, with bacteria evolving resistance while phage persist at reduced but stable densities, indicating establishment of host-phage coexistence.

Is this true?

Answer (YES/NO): NO